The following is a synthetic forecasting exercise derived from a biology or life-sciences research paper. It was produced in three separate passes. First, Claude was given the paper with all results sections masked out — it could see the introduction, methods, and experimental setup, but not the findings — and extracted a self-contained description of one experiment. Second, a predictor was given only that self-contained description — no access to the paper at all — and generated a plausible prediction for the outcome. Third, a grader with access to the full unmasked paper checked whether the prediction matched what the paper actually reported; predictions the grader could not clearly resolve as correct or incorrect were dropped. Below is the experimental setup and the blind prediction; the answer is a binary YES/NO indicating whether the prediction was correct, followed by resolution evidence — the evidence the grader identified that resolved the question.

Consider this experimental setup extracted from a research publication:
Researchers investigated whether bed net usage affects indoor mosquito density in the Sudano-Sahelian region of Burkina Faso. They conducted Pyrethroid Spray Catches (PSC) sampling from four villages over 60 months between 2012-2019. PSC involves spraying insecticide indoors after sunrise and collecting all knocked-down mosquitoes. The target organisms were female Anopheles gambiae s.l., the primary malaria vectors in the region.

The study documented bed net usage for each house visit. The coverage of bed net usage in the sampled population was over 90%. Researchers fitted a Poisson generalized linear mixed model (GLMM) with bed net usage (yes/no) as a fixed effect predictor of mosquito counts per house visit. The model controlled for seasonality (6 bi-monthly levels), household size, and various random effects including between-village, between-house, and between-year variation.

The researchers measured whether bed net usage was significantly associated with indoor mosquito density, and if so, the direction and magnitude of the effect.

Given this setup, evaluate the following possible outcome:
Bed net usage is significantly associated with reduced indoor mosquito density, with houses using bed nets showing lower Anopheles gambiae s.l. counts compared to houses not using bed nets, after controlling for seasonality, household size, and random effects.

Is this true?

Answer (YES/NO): NO